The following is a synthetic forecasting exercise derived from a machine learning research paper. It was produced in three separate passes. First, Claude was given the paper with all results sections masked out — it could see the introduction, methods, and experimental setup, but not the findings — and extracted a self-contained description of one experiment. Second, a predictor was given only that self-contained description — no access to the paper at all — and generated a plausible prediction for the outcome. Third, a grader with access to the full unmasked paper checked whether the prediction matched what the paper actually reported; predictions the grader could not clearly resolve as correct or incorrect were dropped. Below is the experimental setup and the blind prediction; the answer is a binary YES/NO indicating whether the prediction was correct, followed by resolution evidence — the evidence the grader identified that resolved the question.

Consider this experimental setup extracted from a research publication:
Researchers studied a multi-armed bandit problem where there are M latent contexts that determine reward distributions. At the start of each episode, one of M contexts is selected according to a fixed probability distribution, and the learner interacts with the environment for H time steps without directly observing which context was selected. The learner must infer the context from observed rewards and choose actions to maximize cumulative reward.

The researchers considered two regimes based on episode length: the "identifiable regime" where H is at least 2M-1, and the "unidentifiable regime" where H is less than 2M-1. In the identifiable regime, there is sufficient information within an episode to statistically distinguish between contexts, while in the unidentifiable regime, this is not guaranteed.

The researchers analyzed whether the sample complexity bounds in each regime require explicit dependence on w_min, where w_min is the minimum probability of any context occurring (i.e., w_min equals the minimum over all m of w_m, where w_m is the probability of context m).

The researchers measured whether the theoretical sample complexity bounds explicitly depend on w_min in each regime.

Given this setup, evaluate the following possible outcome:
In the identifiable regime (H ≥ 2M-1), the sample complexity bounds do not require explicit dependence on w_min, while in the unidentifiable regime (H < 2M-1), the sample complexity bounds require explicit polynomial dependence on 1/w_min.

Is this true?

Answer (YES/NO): YES